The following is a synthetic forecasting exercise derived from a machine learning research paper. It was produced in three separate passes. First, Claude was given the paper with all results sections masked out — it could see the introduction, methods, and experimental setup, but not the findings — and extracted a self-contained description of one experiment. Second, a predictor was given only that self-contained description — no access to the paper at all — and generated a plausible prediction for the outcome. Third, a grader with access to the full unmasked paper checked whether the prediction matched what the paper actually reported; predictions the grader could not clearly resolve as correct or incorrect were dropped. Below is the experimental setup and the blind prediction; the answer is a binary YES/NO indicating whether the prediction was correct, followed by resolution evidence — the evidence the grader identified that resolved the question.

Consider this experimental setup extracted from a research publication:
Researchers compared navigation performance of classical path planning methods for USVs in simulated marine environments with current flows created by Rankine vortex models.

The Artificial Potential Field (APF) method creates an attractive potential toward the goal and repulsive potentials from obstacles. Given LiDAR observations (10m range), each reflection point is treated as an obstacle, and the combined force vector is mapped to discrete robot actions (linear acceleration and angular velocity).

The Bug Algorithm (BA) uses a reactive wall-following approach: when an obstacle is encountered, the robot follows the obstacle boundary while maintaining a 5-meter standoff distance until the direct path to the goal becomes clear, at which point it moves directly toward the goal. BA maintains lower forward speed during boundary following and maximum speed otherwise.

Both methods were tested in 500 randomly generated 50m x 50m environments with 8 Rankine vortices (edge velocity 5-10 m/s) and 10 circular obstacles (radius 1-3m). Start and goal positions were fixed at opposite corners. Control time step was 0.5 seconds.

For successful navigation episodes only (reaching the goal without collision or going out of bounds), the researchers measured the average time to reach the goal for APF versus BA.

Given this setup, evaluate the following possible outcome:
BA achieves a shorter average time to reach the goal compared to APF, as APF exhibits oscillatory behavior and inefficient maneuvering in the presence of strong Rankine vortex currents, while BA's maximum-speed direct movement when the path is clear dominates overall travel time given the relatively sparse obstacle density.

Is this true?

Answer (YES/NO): YES